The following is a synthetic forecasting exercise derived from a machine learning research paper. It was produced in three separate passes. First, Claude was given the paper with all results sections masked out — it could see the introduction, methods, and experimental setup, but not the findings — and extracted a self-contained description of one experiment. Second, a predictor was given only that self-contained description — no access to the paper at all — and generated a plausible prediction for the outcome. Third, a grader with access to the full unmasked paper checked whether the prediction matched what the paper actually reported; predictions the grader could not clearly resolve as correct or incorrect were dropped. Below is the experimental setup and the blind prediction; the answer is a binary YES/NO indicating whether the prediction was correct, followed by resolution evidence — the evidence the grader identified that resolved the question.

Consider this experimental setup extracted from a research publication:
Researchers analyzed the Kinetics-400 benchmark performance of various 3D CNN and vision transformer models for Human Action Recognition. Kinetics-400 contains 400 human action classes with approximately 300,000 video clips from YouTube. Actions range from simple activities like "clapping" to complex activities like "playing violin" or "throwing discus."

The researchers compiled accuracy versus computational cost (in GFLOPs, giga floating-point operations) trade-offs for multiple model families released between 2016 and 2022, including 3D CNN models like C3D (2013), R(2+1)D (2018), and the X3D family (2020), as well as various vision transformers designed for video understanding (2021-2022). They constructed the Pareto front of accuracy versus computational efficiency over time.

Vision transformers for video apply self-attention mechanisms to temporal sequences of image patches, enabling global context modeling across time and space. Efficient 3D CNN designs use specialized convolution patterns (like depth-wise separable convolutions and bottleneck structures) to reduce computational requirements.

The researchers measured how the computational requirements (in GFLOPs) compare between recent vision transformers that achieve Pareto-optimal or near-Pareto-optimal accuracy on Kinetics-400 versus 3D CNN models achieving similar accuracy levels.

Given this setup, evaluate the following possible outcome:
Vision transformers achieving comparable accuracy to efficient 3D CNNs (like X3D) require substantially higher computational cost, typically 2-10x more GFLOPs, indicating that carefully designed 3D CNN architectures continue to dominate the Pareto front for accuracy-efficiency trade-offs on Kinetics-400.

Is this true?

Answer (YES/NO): NO